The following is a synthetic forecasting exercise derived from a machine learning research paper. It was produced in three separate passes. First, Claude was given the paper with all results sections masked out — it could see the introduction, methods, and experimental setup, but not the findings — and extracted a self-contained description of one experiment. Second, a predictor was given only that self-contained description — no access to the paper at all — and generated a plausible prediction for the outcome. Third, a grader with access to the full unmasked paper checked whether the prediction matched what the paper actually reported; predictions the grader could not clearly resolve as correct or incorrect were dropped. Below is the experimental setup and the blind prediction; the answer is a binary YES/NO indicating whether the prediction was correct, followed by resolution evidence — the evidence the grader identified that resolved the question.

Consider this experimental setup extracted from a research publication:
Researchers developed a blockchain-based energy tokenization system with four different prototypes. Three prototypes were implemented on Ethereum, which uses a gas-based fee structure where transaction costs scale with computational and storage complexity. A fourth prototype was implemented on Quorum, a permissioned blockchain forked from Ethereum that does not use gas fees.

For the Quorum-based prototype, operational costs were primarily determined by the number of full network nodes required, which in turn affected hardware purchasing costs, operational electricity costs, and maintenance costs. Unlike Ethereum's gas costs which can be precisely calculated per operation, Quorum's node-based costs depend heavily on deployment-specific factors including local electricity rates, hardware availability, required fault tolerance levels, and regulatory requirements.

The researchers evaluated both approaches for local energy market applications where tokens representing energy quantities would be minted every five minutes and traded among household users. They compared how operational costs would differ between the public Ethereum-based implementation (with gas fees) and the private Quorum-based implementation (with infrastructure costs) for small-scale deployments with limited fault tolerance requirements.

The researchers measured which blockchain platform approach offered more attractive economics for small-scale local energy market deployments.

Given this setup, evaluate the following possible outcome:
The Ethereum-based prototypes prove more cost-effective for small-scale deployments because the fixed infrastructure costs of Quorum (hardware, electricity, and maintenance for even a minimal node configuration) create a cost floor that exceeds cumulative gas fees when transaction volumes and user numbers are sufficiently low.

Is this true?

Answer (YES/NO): NO